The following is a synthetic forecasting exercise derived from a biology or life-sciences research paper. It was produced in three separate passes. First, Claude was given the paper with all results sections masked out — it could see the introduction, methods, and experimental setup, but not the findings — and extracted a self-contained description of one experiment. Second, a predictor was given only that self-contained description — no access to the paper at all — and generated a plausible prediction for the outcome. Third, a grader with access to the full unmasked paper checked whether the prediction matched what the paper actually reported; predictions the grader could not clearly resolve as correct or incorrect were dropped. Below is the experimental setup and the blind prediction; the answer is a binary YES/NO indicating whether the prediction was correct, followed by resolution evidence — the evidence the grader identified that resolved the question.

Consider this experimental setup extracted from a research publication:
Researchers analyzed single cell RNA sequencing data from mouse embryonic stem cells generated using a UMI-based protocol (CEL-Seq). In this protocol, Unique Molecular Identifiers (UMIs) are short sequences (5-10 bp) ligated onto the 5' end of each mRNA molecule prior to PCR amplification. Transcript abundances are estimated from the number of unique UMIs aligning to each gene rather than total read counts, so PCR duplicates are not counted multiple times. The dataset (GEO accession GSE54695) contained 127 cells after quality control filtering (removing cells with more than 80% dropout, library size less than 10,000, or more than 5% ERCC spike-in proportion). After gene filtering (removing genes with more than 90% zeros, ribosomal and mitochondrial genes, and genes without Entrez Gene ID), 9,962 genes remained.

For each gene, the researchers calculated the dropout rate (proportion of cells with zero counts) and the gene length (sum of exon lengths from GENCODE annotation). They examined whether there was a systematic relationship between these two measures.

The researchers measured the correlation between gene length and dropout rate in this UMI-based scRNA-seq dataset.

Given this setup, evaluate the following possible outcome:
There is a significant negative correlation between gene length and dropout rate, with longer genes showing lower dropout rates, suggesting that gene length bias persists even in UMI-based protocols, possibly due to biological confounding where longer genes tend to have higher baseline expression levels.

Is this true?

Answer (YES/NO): NO